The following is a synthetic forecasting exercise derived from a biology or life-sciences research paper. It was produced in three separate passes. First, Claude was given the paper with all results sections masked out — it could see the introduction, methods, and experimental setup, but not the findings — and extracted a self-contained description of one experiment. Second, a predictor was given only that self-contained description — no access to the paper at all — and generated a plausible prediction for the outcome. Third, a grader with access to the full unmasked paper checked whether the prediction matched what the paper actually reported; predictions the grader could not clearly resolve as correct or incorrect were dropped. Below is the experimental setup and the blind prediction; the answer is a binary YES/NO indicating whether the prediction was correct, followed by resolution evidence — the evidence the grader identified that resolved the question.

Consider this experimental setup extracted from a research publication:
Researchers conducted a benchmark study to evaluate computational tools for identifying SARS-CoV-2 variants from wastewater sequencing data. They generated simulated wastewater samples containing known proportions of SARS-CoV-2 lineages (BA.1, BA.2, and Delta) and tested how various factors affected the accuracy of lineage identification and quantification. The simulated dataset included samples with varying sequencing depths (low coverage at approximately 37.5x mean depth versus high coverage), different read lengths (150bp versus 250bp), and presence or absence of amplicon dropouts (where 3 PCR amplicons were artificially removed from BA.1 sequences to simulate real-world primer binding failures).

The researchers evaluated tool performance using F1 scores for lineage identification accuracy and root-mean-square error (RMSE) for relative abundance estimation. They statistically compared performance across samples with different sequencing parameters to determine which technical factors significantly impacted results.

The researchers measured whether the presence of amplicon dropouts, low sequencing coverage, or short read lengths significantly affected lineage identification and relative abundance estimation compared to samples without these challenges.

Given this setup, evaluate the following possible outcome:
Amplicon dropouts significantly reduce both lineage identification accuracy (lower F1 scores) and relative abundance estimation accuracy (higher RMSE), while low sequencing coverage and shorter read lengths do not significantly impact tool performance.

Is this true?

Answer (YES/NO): NO